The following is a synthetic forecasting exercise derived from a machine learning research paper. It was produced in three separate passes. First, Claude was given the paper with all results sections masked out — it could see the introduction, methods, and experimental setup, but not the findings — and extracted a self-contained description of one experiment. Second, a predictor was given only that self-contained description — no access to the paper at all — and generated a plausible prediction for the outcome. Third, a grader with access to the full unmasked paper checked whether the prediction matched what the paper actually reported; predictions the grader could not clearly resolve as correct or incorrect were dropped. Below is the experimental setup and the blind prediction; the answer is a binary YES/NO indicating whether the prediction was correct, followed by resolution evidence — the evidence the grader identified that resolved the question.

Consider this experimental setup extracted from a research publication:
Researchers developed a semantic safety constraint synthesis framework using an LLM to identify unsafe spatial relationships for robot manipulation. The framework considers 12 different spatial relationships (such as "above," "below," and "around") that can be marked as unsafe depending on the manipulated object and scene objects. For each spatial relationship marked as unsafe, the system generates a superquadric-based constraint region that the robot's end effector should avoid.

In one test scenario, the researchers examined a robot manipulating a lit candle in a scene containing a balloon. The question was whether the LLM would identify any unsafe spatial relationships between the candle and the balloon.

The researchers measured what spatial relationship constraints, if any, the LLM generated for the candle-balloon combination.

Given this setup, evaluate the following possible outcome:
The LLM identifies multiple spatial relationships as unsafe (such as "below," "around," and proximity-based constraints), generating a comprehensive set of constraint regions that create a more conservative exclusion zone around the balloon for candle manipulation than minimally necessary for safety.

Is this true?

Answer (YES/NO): NO